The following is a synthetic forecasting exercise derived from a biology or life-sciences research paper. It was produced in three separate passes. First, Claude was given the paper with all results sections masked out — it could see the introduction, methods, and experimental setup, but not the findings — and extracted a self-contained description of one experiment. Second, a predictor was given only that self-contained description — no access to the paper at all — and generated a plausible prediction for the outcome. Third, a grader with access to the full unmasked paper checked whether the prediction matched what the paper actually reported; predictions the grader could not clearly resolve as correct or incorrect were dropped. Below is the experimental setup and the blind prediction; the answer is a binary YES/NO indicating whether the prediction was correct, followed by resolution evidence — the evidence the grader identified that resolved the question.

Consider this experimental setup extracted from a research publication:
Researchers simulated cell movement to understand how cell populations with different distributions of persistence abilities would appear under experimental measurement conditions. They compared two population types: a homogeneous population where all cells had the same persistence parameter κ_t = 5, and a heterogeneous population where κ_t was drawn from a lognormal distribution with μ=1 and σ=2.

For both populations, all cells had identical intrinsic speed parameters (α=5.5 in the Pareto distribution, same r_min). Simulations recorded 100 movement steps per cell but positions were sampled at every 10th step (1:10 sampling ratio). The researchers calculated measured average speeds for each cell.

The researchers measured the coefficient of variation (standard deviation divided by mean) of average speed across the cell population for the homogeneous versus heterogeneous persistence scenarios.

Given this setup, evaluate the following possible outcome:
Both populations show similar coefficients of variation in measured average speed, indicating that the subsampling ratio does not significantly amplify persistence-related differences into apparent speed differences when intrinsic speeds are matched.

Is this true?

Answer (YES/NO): NO